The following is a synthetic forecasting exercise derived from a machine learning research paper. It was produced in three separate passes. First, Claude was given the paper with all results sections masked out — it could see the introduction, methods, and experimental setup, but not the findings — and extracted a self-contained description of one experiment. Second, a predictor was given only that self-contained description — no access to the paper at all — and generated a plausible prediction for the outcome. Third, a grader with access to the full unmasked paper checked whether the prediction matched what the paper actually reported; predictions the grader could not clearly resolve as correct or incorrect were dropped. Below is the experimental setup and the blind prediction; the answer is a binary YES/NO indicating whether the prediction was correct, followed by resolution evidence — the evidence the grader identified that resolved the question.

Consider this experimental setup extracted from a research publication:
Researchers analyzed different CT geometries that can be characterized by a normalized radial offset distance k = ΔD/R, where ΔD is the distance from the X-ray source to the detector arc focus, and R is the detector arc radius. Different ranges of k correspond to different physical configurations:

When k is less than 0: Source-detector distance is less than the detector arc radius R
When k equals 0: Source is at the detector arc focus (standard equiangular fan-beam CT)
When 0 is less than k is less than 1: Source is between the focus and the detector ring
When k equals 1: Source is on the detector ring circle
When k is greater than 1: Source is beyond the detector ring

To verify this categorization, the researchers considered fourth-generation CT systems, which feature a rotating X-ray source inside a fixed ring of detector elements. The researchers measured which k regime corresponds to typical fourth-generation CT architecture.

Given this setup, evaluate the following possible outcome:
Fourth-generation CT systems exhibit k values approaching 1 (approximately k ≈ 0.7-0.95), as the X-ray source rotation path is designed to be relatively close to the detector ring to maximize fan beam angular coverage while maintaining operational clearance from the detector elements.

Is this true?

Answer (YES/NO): NO